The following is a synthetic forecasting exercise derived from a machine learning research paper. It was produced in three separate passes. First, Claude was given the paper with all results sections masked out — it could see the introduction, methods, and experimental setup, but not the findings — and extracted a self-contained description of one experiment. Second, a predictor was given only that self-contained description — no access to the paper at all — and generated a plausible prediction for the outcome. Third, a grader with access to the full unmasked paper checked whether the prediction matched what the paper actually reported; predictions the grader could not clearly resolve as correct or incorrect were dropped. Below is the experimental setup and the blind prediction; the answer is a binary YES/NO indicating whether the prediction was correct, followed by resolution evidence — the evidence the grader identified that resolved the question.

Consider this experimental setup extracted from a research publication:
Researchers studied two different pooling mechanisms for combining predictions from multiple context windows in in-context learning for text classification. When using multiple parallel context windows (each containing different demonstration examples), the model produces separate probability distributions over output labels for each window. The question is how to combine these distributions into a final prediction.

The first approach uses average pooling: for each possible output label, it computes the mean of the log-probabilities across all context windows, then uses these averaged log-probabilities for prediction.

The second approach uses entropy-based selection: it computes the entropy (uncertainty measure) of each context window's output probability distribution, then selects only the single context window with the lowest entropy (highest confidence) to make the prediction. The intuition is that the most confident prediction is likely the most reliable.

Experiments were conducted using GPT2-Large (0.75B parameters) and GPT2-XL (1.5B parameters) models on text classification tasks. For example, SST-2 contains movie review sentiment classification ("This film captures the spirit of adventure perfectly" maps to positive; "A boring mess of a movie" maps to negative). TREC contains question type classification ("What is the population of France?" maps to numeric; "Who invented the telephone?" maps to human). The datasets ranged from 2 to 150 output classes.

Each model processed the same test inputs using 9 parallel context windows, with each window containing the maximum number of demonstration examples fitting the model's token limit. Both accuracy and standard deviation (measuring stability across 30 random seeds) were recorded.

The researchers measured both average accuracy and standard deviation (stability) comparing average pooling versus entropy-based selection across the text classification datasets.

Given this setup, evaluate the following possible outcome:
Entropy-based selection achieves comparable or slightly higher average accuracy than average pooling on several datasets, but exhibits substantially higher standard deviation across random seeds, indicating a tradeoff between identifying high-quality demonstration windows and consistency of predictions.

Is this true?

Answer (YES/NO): NO